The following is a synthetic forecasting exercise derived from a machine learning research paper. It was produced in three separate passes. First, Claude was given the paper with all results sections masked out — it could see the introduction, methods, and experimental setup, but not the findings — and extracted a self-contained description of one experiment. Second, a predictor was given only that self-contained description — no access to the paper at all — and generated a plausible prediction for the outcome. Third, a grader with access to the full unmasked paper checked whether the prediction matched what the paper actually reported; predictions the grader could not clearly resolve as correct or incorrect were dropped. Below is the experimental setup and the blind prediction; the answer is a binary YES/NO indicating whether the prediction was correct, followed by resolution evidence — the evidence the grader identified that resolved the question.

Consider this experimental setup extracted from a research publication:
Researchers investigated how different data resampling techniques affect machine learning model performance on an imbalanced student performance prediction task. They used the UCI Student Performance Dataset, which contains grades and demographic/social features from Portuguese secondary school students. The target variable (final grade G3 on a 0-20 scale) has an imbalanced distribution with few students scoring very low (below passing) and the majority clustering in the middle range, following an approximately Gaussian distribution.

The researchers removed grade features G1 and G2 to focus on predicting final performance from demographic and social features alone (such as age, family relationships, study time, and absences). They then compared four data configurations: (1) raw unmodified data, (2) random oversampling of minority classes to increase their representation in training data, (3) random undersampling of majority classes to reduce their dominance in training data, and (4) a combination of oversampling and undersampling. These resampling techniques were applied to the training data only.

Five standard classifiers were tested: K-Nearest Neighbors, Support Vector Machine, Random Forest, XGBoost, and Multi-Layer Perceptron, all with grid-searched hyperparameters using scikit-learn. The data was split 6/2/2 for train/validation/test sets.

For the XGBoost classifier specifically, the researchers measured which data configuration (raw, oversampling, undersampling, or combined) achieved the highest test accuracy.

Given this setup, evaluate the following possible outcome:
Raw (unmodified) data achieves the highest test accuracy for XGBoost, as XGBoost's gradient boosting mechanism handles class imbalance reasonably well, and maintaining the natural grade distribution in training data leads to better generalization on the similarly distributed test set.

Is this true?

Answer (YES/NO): YES